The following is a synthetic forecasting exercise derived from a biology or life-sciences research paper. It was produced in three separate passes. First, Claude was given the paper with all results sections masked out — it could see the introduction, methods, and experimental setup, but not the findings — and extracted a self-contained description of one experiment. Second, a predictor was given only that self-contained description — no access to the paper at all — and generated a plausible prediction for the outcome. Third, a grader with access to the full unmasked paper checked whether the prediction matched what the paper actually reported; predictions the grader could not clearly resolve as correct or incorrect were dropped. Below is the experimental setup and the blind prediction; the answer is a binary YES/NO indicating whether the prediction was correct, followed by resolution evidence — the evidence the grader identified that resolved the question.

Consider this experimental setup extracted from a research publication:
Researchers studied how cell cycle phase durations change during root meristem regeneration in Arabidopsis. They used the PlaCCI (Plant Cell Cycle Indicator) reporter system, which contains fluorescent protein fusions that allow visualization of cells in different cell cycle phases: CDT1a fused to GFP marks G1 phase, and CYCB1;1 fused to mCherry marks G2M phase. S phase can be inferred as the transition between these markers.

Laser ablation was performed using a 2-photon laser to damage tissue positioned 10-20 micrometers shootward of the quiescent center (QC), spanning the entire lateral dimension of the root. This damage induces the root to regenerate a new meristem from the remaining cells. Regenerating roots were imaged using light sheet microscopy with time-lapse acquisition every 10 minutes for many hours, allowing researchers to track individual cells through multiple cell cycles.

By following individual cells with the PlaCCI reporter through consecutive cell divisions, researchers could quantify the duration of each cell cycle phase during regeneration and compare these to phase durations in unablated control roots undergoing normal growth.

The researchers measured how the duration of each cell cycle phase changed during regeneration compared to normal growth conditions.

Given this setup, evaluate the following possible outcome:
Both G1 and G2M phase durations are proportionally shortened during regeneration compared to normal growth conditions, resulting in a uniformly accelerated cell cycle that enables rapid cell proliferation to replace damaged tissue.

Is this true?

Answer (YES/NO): NO